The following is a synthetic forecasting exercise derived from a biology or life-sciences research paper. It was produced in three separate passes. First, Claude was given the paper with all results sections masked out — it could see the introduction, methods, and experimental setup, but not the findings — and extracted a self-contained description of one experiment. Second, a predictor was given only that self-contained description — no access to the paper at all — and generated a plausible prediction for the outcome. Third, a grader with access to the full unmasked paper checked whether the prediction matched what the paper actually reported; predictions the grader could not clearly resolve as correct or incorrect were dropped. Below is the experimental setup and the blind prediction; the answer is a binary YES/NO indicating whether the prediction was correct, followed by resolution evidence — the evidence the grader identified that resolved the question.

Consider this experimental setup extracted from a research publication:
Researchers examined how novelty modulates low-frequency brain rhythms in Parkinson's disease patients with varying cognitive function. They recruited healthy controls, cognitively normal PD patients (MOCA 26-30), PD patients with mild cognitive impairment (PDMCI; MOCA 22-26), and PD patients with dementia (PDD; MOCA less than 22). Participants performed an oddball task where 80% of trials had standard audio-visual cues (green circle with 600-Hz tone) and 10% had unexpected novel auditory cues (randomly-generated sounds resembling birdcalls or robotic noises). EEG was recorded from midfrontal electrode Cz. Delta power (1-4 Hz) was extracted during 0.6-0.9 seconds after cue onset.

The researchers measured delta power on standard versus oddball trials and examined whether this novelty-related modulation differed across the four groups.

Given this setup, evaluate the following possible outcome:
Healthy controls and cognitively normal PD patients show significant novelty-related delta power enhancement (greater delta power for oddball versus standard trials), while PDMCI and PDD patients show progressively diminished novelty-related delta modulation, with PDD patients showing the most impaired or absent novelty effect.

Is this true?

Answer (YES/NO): NO